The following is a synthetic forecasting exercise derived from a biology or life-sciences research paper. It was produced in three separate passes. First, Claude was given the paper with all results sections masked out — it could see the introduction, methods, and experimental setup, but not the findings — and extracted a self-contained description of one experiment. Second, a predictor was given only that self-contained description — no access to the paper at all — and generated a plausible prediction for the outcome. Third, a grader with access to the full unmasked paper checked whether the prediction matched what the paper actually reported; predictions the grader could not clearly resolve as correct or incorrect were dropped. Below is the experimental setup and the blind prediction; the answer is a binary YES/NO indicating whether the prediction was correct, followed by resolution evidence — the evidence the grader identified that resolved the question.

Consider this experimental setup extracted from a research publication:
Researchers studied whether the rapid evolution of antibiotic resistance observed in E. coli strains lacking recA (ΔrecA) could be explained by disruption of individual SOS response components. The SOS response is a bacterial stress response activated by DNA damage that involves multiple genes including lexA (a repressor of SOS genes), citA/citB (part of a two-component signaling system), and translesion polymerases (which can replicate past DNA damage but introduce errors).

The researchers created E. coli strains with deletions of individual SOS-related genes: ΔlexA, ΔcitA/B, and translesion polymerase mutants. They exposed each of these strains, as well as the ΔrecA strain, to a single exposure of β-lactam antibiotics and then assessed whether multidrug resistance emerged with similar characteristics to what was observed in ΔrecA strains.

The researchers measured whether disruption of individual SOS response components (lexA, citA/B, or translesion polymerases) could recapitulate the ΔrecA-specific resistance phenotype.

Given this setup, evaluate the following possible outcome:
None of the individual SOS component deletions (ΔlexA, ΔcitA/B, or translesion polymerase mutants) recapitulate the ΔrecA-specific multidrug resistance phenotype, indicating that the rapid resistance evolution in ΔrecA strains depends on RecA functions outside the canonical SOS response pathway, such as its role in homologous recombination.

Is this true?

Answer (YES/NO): YES